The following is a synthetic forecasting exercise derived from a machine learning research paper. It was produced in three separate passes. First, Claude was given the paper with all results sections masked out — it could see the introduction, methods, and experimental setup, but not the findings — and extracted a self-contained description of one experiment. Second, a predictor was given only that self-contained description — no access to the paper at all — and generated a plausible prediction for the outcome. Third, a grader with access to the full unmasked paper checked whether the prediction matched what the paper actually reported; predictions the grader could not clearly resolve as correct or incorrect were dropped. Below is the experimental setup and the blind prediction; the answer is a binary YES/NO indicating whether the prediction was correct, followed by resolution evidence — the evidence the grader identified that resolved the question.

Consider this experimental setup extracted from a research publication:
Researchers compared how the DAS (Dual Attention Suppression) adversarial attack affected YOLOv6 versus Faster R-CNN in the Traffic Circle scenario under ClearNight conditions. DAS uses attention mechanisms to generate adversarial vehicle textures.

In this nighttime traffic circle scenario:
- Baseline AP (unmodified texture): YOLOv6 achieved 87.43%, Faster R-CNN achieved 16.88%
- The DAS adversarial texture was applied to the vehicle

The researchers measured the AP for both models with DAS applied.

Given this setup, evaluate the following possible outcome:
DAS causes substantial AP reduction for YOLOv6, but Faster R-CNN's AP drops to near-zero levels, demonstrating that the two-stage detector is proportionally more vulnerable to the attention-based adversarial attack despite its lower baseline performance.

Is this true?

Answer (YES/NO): YES